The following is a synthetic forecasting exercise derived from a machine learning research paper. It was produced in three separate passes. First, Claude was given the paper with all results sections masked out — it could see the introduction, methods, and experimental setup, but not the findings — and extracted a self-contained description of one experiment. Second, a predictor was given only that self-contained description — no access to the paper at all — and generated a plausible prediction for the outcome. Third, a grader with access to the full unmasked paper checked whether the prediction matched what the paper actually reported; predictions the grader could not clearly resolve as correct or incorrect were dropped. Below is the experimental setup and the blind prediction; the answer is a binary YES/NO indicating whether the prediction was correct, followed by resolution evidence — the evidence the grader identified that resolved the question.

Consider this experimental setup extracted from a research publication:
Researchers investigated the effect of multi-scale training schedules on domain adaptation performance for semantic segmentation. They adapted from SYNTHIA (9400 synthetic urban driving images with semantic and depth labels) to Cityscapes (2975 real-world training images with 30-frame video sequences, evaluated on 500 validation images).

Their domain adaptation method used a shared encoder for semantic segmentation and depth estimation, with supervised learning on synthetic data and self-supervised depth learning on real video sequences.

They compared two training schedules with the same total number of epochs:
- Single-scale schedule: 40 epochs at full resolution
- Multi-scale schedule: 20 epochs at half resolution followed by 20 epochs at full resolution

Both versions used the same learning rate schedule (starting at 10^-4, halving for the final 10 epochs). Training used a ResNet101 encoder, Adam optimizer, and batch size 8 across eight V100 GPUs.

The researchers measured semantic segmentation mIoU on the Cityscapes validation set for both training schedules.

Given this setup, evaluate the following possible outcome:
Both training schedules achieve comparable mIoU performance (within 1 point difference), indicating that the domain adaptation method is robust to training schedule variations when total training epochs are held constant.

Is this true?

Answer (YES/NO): YES